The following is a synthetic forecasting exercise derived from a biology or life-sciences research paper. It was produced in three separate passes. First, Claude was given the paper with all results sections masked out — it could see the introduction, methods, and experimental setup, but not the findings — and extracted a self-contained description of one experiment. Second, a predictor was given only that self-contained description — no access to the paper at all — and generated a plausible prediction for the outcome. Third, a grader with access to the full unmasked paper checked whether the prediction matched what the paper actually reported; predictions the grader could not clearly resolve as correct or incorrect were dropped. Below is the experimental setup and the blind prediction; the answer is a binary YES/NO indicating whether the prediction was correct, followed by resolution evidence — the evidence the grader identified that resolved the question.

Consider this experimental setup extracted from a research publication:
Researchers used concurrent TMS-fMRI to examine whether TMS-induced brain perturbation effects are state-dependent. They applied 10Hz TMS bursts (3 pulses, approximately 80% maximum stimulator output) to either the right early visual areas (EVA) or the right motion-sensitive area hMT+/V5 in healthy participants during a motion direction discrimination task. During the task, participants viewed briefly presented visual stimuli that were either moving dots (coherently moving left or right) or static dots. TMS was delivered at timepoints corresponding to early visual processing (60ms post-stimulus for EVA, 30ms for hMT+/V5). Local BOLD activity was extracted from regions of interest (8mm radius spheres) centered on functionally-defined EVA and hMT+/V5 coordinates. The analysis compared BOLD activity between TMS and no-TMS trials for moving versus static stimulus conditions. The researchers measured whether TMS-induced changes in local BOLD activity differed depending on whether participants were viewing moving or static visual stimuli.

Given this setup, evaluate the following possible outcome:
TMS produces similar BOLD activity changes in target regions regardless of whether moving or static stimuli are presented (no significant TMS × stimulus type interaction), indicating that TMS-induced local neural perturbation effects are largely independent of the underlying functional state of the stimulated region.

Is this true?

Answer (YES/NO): NO